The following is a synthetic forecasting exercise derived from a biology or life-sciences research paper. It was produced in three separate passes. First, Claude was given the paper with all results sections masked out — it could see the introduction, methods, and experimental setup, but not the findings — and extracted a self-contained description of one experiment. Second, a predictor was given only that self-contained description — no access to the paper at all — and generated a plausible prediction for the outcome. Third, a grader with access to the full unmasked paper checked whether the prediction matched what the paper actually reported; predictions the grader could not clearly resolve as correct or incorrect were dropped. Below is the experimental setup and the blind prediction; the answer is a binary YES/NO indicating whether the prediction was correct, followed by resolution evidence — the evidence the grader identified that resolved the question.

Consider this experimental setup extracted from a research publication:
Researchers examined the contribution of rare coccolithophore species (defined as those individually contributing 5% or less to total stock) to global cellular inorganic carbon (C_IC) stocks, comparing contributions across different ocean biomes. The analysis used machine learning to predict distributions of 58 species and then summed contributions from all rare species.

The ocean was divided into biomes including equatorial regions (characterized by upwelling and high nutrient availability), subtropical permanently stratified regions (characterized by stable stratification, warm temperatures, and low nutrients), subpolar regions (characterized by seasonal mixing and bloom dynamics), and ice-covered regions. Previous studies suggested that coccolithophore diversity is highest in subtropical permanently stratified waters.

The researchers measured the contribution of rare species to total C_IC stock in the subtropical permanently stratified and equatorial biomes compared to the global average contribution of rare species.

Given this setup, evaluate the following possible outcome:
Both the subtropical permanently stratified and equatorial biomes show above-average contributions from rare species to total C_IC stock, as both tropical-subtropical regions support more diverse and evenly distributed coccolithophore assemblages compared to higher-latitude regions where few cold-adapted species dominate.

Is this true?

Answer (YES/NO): YES